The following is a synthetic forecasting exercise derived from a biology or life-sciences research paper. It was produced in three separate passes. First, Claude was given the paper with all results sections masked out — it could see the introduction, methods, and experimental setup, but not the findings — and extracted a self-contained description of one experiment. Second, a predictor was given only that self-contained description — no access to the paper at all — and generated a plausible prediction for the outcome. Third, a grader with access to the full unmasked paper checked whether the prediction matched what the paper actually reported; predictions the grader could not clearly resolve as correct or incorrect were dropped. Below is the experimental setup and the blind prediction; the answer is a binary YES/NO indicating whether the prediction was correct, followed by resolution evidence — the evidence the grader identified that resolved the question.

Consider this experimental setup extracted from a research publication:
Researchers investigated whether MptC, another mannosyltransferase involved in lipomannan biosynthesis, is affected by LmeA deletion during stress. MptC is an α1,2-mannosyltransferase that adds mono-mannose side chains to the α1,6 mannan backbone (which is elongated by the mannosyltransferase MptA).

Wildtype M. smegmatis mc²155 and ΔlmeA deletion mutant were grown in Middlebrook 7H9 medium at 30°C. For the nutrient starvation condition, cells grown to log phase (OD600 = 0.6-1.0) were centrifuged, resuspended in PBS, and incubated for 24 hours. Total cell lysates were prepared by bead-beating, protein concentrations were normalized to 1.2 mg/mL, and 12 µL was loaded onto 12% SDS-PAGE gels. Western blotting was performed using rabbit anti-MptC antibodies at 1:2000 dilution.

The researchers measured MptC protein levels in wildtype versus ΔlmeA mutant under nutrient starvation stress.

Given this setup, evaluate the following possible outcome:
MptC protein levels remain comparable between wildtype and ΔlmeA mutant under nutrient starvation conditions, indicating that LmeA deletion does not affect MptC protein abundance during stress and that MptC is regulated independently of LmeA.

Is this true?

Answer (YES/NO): YES